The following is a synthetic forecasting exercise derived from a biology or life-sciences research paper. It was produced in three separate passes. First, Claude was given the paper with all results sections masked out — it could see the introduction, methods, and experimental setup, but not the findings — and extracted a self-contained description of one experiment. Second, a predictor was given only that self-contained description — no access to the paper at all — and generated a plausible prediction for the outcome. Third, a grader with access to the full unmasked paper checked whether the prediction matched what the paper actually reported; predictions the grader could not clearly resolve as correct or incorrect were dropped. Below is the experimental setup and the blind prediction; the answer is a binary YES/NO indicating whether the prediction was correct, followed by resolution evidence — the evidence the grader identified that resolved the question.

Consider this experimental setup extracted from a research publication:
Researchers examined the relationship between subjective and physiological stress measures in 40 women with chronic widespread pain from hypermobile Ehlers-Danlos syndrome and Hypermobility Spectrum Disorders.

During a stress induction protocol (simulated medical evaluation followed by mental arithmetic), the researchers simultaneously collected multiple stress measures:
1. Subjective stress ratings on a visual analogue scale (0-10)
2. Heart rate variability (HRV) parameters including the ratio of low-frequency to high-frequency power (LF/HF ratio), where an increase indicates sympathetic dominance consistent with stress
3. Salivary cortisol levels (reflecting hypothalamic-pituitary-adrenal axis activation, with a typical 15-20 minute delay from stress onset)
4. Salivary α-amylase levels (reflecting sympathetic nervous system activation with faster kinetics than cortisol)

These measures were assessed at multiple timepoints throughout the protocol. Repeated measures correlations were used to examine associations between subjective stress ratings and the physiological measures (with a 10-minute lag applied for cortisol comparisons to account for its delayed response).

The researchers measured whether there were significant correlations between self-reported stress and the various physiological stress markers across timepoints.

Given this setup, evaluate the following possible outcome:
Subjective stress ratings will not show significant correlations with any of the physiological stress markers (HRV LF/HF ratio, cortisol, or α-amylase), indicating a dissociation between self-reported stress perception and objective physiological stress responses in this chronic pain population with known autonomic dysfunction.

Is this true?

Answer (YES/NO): NO